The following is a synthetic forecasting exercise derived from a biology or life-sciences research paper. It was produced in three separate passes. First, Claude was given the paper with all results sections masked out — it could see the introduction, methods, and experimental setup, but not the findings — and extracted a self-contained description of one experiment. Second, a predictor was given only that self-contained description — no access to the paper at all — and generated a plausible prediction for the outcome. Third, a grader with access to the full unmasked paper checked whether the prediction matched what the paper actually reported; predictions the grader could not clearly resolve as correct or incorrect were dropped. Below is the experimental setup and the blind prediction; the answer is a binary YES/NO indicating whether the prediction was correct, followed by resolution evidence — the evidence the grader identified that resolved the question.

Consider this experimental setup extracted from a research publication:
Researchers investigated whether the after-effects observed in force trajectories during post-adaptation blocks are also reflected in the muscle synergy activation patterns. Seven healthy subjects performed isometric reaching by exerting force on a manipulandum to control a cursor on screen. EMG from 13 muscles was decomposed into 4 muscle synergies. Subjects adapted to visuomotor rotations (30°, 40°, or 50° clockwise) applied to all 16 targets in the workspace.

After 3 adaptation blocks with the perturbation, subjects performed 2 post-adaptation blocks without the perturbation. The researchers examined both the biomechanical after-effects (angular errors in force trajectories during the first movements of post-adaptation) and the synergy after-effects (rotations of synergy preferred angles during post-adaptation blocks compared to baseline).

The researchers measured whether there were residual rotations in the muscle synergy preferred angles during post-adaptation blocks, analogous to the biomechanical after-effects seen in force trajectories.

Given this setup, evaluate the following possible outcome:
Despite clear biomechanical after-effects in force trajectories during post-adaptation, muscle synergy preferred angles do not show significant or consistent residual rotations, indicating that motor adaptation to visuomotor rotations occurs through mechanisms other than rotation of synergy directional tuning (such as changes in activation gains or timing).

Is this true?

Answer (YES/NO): NO